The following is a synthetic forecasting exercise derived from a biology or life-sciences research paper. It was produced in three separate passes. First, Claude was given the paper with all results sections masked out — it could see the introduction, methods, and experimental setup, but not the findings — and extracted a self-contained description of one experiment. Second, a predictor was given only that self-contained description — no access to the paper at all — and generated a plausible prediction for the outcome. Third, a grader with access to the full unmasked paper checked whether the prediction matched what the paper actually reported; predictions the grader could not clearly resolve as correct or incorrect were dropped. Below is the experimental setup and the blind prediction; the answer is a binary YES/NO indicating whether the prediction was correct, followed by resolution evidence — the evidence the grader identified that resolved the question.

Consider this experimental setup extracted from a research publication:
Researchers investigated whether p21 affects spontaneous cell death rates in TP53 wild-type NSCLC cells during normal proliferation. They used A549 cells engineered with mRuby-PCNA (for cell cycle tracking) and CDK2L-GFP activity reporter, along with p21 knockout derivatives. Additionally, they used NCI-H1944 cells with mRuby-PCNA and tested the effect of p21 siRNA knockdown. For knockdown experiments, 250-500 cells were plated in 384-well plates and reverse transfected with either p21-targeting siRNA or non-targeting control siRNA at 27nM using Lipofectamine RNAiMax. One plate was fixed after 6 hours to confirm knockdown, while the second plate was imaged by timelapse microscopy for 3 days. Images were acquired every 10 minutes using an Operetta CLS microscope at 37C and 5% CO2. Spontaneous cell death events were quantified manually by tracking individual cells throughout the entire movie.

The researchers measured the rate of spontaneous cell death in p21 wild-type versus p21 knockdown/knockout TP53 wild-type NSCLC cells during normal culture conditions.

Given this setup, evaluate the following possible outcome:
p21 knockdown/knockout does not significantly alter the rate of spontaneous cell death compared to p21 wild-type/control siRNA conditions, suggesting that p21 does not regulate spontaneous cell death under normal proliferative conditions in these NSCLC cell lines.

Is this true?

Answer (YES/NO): NO